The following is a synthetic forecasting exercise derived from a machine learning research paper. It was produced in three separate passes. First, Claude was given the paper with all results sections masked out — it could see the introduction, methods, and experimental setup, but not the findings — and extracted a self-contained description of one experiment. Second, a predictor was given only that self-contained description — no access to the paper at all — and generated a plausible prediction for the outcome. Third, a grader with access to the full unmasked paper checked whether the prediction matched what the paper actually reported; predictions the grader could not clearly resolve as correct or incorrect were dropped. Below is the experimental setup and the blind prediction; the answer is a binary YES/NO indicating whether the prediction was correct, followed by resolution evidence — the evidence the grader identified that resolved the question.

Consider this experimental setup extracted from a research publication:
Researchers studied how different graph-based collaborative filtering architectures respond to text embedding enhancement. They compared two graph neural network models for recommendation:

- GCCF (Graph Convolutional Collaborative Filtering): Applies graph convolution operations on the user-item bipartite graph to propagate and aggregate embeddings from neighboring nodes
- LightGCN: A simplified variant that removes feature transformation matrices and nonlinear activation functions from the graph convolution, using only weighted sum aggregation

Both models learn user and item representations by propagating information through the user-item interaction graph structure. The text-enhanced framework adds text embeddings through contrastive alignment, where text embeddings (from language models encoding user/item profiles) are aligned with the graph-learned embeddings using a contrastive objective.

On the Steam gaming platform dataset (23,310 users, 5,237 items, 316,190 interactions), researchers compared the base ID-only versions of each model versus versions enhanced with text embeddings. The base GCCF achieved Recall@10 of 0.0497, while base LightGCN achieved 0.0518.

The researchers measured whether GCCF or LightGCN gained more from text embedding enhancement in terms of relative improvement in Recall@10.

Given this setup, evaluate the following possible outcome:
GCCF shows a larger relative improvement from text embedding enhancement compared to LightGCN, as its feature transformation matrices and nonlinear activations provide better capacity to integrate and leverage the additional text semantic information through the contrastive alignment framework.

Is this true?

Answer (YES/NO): YES